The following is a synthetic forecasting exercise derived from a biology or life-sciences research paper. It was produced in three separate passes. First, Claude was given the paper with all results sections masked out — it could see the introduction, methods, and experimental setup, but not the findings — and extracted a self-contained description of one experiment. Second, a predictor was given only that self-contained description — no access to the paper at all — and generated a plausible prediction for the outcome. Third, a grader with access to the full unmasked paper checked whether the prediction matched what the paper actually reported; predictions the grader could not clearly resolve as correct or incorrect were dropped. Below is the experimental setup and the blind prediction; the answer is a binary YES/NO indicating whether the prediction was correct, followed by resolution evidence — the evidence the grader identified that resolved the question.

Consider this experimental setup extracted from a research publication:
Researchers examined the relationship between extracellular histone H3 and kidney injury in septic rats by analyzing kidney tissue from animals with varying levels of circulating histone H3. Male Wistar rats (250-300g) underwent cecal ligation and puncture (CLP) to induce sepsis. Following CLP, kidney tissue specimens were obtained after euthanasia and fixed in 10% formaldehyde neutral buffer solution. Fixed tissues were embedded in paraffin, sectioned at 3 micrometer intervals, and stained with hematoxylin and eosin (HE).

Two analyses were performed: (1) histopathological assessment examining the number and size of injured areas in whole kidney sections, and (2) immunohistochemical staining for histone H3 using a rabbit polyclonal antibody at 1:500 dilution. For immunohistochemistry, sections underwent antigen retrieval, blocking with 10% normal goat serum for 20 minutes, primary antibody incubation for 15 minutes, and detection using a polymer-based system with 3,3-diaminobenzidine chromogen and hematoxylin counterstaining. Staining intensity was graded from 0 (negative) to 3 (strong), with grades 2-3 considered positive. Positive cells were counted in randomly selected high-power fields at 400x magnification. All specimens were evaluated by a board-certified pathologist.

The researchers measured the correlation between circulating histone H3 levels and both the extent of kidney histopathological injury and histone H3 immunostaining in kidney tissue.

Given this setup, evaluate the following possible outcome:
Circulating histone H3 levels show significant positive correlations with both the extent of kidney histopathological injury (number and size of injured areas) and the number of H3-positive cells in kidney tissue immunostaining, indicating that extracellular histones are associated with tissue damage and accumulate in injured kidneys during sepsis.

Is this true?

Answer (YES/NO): NO